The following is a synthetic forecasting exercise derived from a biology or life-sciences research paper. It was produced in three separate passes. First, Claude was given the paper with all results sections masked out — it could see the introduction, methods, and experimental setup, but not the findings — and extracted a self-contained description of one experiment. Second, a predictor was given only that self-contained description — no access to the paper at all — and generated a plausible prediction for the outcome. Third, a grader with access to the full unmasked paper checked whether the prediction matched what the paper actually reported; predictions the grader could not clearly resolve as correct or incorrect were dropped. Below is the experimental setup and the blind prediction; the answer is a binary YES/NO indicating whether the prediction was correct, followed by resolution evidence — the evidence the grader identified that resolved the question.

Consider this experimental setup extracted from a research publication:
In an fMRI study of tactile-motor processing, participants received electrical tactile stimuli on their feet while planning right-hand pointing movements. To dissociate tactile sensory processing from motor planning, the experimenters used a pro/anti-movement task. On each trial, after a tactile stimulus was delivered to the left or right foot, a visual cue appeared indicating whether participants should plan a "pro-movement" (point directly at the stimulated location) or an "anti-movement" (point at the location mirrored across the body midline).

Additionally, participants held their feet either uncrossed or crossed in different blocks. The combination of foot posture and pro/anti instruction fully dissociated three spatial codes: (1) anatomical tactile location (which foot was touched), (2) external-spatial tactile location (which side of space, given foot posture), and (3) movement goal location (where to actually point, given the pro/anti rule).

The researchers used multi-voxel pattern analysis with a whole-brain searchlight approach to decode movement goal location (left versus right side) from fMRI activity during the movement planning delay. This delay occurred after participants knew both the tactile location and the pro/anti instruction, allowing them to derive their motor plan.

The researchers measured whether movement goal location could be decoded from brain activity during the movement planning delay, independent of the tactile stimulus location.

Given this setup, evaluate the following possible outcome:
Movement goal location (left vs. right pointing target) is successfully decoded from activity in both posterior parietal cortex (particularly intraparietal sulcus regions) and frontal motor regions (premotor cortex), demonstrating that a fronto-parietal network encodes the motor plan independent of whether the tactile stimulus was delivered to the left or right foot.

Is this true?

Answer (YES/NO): YES